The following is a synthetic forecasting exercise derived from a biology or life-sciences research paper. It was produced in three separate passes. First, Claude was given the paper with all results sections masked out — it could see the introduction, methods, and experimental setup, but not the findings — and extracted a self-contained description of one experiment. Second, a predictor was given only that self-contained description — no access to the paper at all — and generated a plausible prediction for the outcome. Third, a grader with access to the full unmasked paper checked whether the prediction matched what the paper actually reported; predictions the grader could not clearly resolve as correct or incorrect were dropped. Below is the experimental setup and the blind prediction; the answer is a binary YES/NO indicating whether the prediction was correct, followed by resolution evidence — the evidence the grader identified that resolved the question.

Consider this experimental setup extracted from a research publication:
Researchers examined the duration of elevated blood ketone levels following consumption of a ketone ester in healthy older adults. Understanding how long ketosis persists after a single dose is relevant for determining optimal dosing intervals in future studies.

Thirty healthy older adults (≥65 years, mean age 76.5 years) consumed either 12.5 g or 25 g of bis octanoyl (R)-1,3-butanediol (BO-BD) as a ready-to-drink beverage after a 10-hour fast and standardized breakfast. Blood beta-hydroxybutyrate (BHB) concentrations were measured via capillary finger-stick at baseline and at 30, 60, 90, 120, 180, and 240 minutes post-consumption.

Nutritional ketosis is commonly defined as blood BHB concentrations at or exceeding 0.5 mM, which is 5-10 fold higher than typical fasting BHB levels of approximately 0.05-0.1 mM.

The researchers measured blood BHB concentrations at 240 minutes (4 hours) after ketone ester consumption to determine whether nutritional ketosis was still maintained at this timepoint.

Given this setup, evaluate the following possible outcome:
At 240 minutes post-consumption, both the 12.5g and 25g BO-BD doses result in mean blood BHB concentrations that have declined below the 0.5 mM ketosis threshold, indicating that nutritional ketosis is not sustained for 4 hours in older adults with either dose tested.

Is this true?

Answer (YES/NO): NO